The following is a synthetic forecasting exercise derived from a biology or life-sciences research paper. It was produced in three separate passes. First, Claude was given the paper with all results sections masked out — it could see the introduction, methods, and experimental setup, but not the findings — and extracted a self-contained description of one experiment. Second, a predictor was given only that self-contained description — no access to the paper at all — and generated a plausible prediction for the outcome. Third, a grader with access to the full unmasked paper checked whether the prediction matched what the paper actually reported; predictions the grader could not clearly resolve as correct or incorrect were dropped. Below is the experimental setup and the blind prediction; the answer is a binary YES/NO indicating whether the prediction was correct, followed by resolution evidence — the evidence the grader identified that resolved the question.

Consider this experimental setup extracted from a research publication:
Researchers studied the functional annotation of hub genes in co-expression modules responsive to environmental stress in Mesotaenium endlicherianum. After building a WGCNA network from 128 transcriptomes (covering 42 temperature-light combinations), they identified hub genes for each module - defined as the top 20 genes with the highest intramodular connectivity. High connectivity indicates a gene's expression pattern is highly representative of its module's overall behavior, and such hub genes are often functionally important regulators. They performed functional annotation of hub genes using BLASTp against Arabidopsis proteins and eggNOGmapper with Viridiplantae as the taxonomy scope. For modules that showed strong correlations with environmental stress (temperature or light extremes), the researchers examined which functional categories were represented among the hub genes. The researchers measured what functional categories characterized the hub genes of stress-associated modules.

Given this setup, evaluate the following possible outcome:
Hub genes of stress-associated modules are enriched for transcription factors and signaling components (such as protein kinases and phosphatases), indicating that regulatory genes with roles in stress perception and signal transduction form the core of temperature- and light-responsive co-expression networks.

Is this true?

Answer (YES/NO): YES